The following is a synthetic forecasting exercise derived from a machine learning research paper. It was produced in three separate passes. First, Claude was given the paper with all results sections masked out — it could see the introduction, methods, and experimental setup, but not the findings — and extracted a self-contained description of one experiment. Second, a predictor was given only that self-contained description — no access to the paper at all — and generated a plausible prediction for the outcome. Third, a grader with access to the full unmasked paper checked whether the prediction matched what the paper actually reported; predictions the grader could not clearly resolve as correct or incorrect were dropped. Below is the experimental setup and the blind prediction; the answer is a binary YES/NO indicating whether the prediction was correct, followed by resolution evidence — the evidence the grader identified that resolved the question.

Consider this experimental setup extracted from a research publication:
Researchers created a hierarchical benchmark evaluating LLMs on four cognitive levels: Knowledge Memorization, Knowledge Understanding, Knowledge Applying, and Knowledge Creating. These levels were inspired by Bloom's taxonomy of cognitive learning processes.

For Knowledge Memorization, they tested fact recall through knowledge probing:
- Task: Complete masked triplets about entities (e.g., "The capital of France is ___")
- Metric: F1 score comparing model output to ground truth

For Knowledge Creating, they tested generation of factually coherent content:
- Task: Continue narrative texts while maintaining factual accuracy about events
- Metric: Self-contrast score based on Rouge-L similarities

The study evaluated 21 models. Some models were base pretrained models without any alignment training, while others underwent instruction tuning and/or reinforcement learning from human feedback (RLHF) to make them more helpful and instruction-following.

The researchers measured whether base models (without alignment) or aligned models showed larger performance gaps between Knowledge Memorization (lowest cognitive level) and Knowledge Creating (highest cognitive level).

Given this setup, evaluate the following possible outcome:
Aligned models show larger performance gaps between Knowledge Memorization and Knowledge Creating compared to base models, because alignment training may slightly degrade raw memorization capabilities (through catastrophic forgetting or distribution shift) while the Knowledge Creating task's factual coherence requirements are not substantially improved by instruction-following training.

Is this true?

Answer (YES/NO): NO